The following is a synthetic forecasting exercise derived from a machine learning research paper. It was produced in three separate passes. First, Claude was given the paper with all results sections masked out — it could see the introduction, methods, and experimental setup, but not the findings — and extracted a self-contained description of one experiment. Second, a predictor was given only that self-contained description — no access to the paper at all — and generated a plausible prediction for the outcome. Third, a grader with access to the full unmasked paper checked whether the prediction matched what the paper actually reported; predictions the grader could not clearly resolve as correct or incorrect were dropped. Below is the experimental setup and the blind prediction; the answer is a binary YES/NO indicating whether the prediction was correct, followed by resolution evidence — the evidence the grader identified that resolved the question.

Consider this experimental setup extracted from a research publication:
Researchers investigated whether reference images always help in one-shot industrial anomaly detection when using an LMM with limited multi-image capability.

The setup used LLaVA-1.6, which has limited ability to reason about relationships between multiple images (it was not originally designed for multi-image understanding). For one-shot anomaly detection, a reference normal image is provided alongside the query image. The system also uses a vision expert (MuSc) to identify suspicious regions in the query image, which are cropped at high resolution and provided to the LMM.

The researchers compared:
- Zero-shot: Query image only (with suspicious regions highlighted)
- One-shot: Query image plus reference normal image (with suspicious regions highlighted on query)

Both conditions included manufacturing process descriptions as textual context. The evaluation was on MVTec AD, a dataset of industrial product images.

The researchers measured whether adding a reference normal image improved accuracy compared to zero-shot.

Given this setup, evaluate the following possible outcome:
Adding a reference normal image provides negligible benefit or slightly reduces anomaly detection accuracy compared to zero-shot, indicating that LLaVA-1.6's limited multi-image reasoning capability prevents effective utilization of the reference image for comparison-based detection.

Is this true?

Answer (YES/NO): NO